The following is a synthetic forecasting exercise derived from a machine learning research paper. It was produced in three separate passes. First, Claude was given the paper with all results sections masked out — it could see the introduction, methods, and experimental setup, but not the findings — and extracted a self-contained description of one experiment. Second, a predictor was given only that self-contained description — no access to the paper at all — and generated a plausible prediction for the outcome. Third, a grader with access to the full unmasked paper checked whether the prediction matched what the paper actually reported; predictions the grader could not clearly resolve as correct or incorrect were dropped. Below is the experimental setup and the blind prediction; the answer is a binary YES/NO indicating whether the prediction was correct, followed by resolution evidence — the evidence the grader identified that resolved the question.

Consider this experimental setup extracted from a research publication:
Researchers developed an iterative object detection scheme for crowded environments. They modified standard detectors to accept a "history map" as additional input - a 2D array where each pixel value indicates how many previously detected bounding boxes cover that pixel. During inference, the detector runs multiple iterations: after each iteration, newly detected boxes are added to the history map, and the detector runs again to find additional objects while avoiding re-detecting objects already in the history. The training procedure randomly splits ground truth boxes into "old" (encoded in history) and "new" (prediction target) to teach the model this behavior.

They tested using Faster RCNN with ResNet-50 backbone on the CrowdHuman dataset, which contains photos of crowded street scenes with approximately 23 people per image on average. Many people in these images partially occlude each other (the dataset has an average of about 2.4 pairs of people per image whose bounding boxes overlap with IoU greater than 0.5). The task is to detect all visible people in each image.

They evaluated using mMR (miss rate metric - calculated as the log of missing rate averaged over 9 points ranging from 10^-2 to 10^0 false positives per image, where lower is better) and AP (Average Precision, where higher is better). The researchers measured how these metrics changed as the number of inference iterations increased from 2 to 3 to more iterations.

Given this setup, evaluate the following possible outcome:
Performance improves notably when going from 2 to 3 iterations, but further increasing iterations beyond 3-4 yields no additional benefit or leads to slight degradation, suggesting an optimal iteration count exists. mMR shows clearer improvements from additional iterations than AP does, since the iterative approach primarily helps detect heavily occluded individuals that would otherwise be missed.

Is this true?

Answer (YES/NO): NO